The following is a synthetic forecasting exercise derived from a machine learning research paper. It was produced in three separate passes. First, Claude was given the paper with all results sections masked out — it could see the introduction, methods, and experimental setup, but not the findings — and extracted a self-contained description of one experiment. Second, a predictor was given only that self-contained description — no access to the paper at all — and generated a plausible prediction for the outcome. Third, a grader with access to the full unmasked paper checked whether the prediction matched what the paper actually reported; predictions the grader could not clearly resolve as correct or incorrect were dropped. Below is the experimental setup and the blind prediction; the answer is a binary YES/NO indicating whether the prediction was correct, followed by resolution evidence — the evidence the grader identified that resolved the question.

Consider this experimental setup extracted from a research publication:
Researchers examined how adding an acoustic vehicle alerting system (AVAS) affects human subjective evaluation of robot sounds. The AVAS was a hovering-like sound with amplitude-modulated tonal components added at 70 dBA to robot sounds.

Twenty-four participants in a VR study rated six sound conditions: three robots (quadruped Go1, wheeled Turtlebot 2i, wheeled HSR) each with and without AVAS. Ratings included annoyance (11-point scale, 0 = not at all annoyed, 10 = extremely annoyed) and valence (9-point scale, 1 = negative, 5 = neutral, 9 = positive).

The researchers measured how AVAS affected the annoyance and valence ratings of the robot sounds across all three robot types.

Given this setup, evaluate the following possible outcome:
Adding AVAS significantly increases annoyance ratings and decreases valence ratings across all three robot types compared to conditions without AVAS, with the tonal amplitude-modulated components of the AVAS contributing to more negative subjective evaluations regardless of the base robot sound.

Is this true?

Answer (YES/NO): NO